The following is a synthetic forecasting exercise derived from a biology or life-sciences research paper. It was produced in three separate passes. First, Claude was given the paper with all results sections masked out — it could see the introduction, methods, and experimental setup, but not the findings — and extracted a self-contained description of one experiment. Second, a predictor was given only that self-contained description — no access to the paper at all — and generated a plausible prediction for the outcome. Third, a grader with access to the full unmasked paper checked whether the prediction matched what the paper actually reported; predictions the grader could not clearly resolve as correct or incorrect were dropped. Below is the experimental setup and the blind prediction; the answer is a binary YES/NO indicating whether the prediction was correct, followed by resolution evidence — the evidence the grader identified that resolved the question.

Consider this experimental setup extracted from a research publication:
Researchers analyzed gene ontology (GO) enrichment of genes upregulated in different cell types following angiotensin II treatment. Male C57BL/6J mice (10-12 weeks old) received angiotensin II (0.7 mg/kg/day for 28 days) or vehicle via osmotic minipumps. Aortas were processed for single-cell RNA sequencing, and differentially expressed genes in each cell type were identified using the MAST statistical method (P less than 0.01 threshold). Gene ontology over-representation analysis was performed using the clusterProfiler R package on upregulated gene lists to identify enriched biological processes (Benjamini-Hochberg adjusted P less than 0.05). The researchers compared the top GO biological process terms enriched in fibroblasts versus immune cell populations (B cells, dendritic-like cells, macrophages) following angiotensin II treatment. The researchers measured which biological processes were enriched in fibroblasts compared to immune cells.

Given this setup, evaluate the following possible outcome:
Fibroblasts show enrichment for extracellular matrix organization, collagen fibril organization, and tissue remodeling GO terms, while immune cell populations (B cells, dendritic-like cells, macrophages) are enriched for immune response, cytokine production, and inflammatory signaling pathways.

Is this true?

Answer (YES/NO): YES